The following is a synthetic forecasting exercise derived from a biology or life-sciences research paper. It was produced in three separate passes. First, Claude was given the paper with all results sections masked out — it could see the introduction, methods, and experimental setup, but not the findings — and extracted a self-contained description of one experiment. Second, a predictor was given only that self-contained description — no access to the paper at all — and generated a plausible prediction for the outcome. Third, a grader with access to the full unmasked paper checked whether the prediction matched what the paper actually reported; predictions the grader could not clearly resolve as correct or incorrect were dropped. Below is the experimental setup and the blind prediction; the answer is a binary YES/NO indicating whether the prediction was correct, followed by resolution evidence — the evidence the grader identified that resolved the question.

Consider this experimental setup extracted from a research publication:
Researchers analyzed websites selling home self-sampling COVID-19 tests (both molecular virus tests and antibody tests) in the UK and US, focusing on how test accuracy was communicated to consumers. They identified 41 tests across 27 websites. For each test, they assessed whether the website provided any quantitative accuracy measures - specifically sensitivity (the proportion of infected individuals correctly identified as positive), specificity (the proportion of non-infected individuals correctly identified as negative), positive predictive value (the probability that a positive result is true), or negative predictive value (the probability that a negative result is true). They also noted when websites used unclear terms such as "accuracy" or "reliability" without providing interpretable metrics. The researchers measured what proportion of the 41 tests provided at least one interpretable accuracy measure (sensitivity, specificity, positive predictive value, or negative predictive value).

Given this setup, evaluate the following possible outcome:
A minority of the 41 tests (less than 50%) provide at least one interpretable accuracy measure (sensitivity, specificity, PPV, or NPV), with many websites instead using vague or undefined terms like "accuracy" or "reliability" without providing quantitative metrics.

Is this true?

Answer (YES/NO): NO